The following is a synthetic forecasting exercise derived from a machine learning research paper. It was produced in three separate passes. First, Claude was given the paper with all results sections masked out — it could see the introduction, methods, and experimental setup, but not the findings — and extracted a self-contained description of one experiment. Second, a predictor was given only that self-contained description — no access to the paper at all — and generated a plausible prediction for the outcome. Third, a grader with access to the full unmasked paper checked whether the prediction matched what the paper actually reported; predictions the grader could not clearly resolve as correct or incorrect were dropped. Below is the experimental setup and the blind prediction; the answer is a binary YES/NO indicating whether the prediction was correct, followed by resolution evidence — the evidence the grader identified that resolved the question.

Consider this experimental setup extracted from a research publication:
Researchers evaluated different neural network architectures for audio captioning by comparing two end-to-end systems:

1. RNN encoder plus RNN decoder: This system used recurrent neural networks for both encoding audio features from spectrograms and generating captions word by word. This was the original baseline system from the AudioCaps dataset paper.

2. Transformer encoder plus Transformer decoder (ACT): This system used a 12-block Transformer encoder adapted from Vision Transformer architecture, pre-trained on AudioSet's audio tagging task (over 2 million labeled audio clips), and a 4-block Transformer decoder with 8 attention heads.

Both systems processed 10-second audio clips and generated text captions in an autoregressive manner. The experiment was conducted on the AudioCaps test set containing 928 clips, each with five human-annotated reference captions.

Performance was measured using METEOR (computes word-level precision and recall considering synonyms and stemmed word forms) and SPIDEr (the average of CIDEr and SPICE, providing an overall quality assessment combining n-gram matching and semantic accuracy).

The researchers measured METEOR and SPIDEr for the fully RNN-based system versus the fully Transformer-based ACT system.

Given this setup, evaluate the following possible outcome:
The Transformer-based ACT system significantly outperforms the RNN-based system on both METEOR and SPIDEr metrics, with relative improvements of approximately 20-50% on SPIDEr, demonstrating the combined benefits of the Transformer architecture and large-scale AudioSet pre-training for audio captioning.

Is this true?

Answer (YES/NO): NO